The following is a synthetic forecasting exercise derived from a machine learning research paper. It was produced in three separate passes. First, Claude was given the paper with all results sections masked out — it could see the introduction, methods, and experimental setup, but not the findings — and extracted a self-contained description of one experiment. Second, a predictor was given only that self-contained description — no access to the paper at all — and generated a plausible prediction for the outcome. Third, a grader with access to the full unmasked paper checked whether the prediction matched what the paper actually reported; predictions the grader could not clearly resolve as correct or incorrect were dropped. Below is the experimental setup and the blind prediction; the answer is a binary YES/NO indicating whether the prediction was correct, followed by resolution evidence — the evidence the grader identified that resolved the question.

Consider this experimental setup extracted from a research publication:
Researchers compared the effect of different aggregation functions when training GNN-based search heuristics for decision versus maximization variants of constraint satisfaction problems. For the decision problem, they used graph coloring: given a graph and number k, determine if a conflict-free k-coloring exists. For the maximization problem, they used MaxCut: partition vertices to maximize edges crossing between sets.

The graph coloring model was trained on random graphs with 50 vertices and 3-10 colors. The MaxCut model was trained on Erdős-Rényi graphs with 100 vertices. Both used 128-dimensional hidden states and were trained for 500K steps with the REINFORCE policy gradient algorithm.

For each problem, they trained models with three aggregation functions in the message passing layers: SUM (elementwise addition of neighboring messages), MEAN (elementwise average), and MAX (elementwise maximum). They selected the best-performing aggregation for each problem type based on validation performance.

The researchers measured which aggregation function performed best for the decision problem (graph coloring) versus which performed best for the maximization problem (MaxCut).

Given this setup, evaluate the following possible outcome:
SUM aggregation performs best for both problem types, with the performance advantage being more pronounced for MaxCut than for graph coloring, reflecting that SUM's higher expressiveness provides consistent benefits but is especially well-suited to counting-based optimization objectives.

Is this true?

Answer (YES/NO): NO